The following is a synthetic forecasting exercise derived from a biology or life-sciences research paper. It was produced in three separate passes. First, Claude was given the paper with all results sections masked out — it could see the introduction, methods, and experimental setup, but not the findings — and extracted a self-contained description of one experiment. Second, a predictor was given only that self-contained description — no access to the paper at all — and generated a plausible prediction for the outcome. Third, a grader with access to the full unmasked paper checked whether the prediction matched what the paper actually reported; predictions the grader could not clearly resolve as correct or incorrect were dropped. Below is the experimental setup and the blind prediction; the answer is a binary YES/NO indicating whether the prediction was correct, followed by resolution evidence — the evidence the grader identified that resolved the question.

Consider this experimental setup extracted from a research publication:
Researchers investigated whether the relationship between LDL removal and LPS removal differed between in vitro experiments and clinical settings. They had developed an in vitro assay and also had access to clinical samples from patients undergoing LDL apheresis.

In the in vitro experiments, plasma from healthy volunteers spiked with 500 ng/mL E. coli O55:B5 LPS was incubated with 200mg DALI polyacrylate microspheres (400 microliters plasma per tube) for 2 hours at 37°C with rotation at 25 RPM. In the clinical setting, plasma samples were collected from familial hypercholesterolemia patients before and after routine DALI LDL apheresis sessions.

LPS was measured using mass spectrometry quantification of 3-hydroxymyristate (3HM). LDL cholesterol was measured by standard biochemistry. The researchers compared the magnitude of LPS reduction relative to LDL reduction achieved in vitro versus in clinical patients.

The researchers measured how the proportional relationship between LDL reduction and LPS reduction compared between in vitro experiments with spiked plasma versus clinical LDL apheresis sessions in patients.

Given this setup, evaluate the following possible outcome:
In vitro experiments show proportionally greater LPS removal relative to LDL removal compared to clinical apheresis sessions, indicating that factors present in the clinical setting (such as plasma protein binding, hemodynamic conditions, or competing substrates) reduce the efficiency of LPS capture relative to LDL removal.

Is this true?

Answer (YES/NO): NO